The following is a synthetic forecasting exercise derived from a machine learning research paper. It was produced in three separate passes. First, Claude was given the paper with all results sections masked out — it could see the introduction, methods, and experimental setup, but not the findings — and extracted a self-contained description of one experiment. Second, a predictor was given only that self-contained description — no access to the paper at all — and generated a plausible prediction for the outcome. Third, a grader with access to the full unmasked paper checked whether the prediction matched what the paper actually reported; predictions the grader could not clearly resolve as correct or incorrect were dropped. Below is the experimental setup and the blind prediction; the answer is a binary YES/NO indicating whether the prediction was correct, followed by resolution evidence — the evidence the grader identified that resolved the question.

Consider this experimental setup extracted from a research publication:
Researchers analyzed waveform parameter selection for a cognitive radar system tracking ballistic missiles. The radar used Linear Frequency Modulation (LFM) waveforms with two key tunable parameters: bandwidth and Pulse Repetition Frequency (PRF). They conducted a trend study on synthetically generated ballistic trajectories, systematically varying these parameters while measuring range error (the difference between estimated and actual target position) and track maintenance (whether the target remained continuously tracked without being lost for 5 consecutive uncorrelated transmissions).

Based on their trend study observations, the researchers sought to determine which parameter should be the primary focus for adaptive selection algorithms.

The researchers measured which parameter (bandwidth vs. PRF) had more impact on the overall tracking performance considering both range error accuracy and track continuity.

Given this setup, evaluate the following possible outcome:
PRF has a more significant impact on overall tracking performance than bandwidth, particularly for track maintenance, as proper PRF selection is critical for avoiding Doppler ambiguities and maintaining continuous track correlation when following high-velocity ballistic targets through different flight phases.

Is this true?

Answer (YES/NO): NO